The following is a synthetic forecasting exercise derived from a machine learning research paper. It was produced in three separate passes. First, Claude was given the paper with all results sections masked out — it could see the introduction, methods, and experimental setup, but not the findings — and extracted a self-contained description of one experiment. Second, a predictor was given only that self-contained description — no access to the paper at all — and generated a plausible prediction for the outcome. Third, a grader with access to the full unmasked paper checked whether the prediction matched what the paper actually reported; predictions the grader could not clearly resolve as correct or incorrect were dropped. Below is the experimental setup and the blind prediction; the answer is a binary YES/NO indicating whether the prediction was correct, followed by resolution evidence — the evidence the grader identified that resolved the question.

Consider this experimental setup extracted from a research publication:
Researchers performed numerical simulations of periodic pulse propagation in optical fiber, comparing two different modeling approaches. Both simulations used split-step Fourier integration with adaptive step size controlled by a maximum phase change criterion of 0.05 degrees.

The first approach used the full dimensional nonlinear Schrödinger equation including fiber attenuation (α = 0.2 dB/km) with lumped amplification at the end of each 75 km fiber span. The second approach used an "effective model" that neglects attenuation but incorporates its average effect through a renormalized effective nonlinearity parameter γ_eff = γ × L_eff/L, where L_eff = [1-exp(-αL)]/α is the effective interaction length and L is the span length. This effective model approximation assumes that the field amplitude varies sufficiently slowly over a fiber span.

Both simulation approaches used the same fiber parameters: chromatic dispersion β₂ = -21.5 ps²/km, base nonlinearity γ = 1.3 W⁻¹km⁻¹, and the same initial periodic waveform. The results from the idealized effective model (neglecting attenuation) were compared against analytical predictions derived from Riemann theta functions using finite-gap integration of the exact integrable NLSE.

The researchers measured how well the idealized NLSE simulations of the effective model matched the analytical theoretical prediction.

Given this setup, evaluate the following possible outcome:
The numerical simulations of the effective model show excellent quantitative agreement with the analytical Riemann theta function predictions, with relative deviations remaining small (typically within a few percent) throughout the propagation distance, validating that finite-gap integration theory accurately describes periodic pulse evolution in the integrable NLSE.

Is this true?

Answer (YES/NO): YES